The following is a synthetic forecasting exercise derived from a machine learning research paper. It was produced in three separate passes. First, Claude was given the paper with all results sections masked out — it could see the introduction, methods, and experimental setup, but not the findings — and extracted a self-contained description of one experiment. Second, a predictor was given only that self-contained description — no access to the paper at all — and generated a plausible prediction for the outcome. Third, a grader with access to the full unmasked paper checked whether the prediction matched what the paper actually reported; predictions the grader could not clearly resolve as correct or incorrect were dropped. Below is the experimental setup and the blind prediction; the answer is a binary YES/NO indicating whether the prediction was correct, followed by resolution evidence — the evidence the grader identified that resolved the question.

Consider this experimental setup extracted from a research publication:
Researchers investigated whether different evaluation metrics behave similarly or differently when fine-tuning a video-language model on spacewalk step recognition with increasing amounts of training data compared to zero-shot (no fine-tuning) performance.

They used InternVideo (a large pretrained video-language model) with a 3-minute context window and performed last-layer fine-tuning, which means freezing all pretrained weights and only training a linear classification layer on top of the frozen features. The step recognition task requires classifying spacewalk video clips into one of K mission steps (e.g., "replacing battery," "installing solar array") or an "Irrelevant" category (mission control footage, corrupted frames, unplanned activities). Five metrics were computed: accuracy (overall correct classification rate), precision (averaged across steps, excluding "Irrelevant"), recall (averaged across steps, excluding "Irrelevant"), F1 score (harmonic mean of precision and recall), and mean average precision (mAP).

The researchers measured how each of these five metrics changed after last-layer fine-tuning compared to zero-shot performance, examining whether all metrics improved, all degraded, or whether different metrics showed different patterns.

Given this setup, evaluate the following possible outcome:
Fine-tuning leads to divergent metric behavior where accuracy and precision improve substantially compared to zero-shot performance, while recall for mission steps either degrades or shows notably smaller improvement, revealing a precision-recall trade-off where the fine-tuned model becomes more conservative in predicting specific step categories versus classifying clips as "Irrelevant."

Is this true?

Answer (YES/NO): NO